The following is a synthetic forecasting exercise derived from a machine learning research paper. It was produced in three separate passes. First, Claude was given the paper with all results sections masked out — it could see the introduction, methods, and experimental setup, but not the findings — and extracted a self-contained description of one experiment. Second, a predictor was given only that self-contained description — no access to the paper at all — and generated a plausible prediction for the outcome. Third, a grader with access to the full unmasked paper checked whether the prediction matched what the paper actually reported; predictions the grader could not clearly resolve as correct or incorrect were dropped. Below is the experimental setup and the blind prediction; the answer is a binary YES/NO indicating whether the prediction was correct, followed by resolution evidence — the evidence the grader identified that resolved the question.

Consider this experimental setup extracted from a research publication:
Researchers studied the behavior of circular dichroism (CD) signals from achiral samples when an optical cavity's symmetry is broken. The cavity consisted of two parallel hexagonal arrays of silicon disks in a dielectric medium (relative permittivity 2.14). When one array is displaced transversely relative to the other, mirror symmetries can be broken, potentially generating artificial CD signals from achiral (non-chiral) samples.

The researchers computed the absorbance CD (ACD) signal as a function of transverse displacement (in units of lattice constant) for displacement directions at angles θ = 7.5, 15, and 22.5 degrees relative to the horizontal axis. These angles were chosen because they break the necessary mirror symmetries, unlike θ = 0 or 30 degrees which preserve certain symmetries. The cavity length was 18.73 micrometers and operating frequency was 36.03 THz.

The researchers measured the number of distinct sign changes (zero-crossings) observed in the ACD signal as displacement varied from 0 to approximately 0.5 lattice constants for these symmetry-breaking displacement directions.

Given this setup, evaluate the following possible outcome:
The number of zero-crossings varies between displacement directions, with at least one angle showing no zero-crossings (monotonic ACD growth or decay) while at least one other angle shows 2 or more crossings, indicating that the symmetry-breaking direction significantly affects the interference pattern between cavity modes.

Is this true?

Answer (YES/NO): NO